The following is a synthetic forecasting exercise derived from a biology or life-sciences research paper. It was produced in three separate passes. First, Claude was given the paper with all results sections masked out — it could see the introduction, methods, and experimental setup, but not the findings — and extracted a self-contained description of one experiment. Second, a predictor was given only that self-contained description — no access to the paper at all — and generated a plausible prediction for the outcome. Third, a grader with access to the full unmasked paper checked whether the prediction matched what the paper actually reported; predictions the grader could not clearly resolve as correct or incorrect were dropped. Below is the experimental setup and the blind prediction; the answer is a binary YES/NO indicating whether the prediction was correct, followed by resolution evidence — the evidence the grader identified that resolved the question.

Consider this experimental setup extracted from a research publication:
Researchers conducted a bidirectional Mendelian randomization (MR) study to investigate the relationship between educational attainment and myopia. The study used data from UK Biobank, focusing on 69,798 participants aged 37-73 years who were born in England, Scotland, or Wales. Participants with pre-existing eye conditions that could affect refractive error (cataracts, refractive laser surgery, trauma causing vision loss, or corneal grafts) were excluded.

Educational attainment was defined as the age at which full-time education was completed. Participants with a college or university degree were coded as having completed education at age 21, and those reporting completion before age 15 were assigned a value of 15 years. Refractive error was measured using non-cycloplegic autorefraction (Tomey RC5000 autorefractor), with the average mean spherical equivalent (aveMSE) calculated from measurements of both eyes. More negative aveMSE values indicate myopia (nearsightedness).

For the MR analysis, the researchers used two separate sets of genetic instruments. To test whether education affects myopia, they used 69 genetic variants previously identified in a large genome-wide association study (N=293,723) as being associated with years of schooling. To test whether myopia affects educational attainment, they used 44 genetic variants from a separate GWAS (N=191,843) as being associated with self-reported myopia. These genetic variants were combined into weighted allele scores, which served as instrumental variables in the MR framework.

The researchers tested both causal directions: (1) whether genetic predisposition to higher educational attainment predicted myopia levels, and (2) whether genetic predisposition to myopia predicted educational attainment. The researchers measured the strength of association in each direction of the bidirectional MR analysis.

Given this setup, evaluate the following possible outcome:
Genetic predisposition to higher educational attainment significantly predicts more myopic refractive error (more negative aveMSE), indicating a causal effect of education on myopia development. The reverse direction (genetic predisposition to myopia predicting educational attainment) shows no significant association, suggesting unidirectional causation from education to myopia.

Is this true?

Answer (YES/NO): YES